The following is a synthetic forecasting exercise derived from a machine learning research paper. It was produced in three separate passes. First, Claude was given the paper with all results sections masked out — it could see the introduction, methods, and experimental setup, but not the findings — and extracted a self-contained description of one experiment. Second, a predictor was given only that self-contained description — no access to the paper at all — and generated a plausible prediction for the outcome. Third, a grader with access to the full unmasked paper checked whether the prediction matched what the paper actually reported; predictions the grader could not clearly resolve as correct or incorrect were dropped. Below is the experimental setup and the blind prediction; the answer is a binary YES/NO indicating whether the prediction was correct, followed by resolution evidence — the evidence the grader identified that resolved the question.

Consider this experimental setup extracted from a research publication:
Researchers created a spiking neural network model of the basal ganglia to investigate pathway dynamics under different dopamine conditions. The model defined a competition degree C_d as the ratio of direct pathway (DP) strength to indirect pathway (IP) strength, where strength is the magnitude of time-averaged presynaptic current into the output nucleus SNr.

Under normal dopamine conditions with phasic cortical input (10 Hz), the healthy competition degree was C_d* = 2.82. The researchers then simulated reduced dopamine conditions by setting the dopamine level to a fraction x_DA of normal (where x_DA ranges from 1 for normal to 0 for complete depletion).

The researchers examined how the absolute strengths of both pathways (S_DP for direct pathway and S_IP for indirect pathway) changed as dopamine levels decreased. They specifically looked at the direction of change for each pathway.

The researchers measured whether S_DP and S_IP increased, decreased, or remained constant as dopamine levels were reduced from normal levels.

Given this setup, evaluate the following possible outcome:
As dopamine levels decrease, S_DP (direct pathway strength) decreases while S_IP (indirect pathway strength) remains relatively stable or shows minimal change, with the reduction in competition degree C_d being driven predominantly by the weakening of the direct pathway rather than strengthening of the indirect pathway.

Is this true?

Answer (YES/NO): NO